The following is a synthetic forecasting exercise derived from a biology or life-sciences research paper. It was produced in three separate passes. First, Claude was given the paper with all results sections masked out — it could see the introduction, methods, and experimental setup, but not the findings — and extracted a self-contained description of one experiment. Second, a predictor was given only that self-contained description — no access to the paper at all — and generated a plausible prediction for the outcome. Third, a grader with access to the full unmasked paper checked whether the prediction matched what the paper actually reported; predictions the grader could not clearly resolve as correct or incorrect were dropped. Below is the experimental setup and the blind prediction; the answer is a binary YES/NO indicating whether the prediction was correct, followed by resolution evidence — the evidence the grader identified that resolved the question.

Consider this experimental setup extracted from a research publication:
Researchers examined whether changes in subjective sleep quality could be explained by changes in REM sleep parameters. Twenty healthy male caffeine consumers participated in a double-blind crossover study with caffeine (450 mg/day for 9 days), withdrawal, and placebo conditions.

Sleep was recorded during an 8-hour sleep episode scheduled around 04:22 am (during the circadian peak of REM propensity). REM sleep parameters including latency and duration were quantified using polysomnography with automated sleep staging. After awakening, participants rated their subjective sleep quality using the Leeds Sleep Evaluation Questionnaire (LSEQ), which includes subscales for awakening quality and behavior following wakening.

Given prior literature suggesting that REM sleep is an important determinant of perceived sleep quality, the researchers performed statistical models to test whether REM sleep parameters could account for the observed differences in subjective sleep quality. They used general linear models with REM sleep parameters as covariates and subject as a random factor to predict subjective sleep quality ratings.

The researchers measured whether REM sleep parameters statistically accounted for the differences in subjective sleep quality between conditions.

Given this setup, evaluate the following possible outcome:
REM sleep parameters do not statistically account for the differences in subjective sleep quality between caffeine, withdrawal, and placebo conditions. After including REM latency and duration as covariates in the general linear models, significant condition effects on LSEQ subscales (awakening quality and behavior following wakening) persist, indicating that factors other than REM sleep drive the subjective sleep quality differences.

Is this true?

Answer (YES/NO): NO